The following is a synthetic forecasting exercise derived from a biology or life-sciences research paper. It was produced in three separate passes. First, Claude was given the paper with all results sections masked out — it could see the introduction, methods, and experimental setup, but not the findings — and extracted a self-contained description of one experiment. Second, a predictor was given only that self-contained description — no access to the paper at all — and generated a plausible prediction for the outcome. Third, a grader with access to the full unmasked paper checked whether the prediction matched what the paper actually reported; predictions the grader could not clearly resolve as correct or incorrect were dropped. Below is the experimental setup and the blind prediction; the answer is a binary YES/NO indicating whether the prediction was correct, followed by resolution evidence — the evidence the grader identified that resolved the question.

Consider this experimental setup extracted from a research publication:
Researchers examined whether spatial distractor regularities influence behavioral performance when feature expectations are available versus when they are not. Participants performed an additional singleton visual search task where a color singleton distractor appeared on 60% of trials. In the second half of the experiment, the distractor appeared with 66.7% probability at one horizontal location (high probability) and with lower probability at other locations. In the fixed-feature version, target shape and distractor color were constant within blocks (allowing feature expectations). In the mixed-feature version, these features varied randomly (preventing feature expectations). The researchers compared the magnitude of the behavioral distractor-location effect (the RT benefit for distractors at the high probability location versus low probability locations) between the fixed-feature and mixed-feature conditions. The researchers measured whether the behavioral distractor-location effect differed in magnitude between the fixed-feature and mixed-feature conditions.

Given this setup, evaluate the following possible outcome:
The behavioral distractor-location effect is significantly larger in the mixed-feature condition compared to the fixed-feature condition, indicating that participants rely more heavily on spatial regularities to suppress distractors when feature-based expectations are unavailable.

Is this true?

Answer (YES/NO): NO